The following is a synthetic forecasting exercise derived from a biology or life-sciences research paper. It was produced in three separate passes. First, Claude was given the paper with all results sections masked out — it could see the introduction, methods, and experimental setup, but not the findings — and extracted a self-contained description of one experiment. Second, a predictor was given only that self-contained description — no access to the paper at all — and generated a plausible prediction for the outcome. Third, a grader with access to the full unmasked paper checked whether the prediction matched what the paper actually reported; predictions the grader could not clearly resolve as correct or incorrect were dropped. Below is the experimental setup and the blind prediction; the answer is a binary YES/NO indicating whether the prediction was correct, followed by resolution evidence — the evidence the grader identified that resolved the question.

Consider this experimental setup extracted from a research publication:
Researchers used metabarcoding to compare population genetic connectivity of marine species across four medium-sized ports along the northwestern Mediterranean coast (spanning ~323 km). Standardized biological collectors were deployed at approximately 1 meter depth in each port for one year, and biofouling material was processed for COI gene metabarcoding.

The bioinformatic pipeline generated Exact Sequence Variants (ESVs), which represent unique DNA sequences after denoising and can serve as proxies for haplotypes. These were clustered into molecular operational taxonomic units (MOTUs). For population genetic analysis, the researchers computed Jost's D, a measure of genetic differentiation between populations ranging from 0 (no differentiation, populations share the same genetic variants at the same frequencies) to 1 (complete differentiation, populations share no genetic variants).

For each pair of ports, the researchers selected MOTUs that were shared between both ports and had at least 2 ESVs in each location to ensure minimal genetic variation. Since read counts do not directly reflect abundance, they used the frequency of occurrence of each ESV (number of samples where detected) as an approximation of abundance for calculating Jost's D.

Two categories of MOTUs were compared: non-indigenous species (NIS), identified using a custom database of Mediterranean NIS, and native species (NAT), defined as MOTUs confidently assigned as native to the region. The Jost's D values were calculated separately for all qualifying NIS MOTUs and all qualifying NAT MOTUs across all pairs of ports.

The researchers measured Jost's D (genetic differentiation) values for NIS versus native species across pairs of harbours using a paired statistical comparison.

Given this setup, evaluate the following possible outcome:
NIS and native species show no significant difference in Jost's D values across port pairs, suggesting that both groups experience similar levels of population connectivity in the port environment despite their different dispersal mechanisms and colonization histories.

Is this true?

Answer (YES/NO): NO